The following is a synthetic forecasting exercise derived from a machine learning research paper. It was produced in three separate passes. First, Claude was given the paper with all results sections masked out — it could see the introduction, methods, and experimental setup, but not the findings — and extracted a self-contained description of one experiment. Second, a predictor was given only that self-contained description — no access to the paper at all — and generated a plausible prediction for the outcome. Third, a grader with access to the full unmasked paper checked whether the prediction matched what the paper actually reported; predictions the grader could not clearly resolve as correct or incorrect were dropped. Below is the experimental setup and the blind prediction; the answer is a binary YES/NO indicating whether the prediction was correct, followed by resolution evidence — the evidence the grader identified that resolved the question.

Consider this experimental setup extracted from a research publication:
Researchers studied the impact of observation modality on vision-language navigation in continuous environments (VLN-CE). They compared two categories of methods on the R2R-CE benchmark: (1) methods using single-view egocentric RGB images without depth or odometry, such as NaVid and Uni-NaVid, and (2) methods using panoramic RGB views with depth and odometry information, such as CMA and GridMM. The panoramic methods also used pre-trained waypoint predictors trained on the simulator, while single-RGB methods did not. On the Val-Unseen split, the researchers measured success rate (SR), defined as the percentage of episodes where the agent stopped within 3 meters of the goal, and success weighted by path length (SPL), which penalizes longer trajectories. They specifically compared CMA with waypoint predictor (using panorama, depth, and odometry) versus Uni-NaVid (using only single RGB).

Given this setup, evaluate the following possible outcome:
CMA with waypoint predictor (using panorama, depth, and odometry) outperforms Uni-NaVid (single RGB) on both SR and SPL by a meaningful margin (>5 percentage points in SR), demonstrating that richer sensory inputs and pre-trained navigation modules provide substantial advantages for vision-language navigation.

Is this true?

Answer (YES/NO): NO